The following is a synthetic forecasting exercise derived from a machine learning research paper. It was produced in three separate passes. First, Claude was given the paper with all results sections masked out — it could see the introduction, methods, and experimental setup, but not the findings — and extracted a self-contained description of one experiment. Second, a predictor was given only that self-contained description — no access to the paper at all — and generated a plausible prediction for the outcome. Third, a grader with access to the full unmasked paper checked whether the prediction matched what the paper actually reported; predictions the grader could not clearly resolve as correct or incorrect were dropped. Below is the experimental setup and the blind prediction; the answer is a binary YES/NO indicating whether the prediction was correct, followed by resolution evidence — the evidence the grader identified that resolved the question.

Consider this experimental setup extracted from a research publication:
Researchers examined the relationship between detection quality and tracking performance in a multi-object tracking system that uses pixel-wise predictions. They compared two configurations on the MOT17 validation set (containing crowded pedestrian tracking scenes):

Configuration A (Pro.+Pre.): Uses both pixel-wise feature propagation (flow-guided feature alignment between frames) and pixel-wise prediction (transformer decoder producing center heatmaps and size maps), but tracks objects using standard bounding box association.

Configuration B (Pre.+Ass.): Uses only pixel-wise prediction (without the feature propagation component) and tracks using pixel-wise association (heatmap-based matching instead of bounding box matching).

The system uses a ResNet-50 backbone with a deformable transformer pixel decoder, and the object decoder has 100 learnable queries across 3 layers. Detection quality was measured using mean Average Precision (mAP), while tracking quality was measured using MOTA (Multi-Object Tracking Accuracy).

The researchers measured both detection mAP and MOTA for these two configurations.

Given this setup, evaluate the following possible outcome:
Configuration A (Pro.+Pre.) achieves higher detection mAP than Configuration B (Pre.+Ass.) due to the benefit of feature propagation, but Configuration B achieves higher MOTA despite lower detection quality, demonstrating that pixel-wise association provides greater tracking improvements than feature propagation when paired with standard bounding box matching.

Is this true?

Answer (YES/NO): YES